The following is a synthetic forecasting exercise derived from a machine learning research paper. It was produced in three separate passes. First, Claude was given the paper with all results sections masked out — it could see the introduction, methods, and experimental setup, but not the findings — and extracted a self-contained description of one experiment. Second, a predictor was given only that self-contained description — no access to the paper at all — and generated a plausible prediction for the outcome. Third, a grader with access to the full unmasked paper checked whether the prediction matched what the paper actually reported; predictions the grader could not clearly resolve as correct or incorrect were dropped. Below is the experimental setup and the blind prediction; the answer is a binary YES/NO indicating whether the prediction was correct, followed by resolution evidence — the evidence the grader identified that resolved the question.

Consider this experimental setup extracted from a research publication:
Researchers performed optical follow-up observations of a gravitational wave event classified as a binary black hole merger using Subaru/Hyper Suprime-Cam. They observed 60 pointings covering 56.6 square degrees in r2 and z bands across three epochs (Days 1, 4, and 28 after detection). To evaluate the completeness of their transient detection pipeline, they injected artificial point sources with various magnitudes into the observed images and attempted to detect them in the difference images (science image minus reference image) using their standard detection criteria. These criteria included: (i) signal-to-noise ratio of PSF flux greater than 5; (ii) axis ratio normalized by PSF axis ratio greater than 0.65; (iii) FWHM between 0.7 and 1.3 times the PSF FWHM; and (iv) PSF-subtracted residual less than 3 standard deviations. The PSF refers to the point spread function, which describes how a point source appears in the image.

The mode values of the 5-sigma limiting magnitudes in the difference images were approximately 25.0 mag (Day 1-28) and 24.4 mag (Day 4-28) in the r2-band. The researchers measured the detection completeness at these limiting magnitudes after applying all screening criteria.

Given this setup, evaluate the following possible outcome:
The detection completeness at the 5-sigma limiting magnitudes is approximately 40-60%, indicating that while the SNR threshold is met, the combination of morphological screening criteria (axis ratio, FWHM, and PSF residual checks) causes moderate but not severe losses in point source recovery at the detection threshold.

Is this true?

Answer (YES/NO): NO